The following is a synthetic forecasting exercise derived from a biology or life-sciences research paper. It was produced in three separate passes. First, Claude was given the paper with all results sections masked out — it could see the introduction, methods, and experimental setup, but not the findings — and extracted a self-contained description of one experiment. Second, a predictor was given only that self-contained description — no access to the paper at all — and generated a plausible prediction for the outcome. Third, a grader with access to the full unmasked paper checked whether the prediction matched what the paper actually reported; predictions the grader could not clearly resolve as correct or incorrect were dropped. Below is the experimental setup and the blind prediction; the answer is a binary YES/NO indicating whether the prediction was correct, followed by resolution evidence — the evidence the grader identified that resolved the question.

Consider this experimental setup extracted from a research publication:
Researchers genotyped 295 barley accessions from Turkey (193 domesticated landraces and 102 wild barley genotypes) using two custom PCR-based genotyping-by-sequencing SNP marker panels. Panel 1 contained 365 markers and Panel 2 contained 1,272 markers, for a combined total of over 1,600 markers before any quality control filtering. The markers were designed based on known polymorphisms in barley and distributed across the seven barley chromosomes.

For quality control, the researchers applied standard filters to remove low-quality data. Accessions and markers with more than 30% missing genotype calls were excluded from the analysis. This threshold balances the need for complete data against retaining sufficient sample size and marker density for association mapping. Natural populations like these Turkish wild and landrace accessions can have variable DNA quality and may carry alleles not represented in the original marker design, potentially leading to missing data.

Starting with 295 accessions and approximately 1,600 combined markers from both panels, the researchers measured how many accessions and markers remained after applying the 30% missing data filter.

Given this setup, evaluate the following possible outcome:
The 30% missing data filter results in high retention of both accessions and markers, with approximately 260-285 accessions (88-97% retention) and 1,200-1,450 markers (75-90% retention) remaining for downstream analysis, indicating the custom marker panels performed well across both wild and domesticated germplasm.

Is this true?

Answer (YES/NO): NO